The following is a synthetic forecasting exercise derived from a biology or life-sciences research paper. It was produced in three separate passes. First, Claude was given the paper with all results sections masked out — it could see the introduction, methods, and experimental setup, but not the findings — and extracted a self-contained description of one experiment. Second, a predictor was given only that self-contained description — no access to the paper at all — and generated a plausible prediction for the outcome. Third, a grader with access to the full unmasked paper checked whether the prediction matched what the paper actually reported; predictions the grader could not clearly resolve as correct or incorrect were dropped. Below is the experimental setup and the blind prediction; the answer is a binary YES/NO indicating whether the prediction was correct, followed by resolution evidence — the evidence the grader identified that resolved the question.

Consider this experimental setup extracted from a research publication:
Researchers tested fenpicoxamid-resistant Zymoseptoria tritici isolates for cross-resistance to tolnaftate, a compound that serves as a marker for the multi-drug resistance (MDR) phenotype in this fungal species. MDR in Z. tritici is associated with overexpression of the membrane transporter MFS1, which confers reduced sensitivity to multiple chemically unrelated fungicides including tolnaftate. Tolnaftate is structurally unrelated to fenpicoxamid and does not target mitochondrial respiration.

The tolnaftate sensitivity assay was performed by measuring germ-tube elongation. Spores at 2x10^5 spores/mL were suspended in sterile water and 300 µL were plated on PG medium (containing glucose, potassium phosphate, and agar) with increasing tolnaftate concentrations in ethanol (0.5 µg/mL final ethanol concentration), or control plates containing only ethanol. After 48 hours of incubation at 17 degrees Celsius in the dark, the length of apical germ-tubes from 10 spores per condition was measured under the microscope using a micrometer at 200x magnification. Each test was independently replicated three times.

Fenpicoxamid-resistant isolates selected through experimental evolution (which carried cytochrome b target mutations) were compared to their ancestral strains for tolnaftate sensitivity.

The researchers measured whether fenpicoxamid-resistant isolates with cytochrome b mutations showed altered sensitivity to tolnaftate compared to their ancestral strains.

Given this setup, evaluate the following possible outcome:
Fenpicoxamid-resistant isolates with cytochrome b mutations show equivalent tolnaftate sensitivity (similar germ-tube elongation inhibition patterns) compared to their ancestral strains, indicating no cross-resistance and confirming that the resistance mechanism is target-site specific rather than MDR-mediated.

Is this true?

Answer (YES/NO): YES